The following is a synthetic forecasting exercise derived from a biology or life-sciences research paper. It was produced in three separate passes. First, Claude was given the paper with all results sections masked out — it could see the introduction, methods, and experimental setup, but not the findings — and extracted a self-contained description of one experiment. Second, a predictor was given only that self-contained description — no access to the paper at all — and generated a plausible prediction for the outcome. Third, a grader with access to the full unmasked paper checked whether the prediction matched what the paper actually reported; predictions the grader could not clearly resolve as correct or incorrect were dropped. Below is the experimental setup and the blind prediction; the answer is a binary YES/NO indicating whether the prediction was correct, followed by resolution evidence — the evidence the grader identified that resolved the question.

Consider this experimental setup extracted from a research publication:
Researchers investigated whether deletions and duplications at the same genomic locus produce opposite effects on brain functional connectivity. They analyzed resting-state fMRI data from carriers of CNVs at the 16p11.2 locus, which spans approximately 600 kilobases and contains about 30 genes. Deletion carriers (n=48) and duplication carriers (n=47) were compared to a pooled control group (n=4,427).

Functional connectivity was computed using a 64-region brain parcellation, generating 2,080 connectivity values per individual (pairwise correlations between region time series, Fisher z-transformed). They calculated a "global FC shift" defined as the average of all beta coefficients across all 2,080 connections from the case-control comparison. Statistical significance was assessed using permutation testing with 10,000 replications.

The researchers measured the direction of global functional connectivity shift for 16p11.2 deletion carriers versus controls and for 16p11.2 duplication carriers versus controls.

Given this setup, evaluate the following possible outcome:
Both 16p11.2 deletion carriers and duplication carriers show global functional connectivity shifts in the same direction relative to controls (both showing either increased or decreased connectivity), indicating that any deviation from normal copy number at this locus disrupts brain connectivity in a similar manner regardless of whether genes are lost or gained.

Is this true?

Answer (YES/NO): NO